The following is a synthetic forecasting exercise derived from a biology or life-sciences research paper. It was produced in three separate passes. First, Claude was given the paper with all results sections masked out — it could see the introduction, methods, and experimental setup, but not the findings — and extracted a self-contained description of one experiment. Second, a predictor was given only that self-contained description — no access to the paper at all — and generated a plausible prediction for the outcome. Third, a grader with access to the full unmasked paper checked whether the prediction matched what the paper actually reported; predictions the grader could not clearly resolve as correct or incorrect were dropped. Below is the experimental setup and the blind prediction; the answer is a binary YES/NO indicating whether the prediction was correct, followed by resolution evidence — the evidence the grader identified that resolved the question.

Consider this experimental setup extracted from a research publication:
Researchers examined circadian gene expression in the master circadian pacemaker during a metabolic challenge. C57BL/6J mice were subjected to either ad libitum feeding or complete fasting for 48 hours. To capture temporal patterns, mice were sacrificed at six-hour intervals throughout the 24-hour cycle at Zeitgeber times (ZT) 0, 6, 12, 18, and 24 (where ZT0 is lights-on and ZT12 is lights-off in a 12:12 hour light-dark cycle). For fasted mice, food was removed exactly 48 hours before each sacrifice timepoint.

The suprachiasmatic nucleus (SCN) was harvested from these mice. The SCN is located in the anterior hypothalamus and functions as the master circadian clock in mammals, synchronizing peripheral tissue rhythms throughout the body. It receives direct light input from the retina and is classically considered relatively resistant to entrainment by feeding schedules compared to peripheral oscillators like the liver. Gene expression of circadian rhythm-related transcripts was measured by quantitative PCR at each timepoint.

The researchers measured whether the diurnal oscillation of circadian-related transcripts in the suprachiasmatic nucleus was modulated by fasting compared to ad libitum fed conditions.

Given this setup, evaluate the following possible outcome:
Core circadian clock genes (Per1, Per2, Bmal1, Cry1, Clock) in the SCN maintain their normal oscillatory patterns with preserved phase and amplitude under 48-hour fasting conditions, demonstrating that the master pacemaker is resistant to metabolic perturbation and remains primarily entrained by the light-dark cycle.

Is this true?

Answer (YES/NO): NO